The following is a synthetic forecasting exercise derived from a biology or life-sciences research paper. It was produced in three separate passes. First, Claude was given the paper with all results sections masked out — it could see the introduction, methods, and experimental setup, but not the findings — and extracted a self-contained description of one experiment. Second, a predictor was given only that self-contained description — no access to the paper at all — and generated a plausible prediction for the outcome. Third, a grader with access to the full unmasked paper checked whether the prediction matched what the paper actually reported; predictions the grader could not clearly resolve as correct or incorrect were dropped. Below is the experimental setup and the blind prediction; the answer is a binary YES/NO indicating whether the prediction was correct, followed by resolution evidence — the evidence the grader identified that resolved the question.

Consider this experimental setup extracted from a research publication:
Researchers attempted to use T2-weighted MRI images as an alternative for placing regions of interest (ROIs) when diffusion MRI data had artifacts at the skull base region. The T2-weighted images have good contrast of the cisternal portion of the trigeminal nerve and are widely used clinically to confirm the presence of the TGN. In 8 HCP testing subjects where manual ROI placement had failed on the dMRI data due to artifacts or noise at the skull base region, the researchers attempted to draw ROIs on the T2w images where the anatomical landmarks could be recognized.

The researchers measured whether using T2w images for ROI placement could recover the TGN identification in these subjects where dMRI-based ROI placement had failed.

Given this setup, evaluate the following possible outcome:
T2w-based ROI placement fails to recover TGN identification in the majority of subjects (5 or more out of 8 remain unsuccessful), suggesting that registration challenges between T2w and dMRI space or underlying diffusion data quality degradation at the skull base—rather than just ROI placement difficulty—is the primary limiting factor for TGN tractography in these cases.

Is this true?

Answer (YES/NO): YES